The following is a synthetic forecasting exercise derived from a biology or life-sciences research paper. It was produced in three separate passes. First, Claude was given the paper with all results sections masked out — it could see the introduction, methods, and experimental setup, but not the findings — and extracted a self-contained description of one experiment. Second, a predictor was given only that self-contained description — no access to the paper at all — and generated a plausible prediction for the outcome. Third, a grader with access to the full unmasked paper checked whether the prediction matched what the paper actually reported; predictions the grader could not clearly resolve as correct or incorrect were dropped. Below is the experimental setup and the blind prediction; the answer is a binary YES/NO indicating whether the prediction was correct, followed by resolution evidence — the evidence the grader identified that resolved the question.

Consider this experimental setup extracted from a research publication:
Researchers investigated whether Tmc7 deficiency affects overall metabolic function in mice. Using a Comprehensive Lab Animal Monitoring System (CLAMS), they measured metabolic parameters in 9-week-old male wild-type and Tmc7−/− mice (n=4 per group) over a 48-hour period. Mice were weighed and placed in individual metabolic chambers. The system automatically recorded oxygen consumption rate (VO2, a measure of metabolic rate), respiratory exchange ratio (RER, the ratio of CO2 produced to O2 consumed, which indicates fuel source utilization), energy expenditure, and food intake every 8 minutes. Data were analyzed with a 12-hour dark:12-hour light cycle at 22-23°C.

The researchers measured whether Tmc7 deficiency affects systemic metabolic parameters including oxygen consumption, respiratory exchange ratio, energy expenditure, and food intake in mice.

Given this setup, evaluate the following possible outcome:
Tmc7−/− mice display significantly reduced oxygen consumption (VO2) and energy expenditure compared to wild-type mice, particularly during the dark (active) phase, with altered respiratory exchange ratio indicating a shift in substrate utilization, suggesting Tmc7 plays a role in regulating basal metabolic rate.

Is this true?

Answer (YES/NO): NO